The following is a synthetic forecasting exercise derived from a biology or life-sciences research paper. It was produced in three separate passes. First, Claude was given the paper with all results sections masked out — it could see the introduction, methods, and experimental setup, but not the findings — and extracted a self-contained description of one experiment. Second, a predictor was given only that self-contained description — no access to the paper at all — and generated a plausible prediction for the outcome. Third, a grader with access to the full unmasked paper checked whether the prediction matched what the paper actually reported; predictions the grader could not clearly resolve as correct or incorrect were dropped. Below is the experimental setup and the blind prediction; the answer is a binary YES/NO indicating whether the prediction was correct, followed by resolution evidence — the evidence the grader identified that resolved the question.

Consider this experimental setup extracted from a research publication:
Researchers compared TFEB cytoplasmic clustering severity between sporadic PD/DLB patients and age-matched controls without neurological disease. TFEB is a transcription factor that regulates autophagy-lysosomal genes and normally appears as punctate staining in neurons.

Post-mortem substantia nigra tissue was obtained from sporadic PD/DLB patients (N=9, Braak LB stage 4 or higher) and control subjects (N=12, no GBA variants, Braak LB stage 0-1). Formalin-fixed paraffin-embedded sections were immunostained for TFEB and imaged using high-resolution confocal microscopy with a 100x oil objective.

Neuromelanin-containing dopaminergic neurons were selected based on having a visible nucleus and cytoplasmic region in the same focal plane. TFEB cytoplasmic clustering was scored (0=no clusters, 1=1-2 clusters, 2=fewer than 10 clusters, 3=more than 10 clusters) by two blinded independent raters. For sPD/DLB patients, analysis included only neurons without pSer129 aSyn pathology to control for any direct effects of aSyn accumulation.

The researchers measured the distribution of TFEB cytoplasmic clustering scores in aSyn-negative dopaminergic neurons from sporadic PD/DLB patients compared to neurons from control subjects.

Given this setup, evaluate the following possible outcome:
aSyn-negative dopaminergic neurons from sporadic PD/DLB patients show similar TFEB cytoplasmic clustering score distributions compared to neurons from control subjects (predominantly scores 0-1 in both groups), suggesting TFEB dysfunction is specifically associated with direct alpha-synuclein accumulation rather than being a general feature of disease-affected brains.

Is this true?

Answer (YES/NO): NO